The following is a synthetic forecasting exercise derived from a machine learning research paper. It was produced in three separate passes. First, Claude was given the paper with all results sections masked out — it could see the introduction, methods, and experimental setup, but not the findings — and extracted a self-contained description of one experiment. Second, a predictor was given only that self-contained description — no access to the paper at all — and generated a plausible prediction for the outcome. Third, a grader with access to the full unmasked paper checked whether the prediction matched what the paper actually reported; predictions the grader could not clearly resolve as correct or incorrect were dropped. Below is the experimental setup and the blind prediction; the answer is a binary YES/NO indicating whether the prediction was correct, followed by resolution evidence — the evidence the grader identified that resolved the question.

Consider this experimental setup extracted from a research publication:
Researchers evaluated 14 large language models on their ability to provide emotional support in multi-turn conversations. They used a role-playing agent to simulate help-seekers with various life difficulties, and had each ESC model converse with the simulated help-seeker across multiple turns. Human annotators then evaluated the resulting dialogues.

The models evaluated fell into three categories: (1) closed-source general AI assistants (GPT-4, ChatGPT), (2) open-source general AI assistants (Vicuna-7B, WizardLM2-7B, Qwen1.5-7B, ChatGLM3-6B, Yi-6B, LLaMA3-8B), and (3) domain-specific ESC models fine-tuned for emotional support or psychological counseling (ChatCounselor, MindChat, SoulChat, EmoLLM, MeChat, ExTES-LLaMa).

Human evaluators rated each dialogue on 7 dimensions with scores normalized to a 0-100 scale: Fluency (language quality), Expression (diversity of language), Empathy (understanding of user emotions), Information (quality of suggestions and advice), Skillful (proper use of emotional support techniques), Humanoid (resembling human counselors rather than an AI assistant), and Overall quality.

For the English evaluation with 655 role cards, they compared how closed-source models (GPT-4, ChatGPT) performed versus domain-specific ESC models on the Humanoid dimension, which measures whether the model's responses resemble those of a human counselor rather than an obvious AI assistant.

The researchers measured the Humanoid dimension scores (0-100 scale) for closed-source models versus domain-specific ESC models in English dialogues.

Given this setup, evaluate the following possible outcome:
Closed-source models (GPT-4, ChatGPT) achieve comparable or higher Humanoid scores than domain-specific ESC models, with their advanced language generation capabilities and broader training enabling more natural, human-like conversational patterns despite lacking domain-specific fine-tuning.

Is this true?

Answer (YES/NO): NO